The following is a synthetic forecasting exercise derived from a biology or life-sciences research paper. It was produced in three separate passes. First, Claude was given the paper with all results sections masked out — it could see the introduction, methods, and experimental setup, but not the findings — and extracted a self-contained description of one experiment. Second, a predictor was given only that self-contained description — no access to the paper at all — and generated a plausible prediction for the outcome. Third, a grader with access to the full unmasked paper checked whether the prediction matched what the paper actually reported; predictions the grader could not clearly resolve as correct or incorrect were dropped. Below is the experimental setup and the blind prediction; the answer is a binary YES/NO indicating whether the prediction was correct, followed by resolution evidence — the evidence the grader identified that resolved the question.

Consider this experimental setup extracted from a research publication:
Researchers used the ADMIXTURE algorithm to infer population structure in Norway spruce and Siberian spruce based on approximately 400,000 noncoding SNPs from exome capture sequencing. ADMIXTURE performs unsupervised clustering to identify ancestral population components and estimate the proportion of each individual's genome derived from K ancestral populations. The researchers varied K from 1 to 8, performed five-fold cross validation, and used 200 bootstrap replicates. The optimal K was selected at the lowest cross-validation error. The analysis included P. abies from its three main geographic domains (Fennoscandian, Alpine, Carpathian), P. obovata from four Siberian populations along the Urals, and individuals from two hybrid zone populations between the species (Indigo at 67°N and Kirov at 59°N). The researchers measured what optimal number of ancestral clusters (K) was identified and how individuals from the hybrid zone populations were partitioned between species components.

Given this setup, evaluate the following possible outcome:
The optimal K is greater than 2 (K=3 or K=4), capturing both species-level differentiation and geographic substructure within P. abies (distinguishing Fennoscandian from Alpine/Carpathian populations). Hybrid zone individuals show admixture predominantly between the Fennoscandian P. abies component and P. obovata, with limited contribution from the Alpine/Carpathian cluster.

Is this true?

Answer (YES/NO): NO